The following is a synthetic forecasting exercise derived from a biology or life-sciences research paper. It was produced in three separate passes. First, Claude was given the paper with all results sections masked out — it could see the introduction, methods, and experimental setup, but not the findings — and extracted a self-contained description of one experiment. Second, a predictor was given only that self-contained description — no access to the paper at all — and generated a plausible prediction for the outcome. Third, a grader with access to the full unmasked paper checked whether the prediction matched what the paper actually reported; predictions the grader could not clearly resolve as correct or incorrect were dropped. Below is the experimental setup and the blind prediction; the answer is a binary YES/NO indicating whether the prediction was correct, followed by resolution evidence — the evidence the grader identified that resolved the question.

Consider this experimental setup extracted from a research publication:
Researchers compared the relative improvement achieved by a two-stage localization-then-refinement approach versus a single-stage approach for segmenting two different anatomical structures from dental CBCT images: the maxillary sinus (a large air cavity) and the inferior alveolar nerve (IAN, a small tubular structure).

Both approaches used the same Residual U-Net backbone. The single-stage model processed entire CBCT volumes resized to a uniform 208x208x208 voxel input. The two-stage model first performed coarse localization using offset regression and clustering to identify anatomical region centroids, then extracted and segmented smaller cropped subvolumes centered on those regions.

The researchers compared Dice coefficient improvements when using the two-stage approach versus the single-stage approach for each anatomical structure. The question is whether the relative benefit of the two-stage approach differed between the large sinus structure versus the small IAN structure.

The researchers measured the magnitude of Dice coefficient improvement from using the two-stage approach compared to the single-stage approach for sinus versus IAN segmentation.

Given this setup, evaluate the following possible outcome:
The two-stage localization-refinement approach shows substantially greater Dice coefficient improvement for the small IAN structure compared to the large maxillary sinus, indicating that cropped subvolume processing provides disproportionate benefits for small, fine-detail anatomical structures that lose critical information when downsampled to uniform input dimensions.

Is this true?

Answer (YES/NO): YES